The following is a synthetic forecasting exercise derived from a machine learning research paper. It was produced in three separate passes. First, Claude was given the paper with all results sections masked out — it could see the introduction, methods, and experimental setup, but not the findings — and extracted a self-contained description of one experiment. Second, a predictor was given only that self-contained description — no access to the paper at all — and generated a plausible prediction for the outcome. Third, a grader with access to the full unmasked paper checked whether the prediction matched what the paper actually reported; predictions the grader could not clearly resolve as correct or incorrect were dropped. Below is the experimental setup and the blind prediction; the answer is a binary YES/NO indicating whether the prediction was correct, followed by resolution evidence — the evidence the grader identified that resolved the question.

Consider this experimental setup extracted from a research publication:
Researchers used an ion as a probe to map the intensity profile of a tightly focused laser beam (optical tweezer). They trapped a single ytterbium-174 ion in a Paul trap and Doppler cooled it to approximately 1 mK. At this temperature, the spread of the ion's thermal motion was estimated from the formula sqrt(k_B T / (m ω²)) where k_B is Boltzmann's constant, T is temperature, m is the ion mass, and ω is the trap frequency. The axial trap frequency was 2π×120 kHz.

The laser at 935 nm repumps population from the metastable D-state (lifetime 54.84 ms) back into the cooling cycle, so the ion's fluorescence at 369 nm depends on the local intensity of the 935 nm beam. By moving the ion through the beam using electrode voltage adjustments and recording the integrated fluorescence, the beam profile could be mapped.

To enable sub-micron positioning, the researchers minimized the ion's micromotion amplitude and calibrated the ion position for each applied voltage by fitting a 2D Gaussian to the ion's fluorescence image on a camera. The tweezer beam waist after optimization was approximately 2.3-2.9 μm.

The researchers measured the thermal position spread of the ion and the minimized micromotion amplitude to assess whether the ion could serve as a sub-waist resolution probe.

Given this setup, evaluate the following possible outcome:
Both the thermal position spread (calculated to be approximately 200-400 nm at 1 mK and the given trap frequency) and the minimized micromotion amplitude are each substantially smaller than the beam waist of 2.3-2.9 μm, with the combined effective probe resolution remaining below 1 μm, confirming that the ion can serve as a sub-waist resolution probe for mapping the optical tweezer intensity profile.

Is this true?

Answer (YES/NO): YES